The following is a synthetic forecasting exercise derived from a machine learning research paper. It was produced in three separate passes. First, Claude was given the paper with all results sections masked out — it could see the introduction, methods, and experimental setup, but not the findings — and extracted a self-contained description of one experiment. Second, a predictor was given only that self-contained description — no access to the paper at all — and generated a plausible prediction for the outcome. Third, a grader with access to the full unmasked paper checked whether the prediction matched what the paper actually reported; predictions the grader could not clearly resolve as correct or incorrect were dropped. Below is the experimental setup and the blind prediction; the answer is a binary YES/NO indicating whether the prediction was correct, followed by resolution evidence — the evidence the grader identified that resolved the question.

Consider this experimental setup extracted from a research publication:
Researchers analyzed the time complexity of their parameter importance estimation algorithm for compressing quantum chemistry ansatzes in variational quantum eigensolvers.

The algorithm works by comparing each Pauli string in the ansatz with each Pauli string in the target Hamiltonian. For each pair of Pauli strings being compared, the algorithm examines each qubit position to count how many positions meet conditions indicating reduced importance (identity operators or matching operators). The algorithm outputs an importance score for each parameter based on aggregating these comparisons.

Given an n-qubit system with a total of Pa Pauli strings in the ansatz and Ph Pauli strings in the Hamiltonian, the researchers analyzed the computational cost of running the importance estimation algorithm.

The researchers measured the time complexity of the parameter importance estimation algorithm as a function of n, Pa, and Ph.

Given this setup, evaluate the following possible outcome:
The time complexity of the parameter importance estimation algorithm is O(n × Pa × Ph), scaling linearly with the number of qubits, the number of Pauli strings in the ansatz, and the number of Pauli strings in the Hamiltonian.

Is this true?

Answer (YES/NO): YES